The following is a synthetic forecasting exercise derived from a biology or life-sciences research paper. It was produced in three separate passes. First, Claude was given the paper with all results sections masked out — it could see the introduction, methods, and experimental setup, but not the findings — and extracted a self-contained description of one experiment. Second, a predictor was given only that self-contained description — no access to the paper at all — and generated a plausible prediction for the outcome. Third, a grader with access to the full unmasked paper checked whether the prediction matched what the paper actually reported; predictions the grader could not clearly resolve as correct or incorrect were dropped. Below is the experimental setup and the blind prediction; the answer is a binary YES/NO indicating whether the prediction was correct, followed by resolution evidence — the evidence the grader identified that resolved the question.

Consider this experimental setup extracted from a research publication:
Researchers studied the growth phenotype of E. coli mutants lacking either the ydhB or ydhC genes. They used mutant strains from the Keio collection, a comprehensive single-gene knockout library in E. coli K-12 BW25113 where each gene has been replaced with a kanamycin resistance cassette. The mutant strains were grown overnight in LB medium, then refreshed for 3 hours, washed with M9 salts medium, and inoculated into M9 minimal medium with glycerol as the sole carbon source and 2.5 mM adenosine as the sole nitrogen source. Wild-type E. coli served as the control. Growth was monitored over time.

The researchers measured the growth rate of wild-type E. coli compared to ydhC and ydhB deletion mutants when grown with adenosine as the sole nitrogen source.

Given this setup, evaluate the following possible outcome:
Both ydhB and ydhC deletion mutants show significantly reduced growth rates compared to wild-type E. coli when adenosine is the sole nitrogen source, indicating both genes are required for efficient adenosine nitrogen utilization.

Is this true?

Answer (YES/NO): YES